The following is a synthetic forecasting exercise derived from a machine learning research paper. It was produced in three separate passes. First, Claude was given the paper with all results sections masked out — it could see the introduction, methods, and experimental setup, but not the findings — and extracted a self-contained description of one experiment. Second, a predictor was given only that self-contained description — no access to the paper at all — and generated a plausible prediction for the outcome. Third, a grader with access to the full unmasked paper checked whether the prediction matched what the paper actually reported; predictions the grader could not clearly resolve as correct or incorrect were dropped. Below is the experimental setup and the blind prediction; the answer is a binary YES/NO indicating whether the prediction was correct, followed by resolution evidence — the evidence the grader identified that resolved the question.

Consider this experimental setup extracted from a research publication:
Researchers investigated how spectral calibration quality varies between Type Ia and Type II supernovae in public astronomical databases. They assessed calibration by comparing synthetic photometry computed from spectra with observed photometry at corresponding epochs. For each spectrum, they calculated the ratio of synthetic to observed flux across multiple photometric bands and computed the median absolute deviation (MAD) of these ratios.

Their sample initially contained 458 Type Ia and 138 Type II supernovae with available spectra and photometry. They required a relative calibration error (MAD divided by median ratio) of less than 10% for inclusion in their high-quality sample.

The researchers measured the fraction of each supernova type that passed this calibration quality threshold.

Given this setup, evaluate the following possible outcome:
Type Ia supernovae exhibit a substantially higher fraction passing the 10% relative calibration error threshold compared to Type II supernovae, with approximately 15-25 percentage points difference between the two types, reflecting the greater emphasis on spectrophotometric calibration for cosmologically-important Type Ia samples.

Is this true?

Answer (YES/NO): NO